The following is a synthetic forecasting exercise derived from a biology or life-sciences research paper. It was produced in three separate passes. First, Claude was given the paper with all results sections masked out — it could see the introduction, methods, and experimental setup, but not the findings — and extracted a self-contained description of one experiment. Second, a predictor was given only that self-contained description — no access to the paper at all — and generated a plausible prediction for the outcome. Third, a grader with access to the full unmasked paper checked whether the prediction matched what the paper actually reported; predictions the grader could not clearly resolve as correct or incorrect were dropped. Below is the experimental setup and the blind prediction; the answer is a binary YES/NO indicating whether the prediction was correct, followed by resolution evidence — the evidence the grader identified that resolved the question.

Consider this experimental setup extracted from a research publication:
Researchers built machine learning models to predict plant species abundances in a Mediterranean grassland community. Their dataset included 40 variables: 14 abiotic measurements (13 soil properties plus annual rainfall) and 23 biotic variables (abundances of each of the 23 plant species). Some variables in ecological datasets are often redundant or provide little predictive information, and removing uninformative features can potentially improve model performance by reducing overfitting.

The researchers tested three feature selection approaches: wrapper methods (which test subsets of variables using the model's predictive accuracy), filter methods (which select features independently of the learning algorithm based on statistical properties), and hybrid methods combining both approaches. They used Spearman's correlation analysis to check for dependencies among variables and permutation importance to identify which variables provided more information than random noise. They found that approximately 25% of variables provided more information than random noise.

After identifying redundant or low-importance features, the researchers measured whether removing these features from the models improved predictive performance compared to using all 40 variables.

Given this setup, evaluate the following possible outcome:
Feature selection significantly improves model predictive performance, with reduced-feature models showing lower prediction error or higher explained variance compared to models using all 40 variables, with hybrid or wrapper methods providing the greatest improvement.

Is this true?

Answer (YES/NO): NO